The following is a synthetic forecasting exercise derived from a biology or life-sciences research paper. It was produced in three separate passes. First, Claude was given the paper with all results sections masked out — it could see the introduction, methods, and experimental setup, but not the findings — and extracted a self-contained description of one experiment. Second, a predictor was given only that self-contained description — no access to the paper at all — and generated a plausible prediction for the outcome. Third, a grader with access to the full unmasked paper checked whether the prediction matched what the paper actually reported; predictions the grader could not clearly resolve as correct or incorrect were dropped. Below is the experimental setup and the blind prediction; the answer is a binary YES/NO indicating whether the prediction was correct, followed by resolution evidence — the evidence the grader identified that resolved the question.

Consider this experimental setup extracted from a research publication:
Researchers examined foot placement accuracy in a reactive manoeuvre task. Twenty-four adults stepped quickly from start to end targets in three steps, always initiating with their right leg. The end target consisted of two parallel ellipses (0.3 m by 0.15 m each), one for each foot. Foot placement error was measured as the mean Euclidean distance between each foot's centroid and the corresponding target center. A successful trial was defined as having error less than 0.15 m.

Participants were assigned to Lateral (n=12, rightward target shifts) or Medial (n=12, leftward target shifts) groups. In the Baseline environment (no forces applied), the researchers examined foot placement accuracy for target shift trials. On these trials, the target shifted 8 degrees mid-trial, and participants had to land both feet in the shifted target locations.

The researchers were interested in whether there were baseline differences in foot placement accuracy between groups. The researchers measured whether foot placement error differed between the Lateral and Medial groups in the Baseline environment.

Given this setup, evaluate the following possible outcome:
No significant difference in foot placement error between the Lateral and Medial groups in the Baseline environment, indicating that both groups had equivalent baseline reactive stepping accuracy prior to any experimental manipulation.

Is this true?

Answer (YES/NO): NO